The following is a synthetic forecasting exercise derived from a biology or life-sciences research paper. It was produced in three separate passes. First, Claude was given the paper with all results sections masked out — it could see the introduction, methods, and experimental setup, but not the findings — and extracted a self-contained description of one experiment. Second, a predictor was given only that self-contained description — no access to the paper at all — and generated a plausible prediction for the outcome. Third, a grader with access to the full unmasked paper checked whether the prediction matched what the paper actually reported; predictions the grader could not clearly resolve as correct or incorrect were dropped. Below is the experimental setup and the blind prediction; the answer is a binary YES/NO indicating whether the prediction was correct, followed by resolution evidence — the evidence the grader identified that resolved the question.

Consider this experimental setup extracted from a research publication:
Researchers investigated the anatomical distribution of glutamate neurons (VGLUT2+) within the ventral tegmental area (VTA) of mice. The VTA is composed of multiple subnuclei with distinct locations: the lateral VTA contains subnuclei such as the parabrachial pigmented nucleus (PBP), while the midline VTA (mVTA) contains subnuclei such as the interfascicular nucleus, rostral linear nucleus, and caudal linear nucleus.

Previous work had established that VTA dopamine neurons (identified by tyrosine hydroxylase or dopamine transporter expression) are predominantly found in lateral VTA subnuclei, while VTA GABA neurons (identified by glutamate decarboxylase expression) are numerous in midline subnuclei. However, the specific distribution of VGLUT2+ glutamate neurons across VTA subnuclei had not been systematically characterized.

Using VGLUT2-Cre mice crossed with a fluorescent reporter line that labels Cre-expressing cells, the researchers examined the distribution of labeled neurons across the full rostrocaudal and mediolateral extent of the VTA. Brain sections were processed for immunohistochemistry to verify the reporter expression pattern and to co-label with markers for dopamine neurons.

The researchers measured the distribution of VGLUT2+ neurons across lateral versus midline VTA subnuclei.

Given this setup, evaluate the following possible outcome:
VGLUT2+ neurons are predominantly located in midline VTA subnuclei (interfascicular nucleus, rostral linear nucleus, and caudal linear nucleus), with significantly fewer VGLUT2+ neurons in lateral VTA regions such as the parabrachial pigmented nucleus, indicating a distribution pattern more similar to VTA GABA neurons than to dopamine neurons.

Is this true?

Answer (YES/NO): YES